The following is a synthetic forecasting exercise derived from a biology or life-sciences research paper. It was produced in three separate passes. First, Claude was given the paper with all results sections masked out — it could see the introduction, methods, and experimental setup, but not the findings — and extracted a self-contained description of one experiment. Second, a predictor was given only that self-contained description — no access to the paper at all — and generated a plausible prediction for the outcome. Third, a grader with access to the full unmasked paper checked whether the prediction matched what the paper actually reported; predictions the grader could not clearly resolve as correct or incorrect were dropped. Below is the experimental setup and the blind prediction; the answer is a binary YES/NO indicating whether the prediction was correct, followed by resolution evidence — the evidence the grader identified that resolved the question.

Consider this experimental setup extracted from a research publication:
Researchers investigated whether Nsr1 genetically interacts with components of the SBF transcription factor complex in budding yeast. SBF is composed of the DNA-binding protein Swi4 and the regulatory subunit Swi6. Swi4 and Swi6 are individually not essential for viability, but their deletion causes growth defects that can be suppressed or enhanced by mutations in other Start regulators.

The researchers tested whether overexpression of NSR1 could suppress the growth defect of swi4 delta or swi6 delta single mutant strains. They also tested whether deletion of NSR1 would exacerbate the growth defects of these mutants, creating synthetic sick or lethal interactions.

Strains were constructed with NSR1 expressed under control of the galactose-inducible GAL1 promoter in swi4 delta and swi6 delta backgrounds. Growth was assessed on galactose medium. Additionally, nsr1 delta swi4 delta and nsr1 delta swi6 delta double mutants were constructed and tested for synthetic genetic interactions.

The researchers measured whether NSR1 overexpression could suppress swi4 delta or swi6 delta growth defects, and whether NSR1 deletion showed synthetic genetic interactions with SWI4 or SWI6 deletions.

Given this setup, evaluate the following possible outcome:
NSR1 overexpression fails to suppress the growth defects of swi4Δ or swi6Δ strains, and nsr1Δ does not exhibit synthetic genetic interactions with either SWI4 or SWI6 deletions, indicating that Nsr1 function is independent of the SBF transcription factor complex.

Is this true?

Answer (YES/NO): NO